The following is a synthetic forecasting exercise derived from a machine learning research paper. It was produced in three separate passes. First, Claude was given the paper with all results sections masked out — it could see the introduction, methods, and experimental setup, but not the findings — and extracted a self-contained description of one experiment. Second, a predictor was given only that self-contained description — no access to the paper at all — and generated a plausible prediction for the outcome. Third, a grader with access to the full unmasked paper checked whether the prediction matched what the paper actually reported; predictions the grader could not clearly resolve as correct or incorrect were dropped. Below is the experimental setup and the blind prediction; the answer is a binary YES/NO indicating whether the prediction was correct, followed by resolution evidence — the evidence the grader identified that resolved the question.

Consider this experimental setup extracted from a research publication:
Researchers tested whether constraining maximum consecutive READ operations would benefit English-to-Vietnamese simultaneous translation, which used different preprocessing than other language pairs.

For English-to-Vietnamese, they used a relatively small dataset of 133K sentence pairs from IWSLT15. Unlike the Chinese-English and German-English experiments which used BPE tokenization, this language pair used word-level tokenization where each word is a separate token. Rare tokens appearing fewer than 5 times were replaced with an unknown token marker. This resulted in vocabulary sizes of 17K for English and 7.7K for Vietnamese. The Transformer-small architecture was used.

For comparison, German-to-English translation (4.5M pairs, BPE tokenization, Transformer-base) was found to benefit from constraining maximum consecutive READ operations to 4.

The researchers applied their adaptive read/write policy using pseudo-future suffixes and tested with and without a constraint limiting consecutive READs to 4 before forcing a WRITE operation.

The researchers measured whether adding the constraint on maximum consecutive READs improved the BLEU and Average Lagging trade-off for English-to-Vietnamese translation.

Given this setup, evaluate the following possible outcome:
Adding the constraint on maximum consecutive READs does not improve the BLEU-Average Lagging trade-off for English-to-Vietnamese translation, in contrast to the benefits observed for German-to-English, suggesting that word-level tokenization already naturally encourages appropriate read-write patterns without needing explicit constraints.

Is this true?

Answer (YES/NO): YES